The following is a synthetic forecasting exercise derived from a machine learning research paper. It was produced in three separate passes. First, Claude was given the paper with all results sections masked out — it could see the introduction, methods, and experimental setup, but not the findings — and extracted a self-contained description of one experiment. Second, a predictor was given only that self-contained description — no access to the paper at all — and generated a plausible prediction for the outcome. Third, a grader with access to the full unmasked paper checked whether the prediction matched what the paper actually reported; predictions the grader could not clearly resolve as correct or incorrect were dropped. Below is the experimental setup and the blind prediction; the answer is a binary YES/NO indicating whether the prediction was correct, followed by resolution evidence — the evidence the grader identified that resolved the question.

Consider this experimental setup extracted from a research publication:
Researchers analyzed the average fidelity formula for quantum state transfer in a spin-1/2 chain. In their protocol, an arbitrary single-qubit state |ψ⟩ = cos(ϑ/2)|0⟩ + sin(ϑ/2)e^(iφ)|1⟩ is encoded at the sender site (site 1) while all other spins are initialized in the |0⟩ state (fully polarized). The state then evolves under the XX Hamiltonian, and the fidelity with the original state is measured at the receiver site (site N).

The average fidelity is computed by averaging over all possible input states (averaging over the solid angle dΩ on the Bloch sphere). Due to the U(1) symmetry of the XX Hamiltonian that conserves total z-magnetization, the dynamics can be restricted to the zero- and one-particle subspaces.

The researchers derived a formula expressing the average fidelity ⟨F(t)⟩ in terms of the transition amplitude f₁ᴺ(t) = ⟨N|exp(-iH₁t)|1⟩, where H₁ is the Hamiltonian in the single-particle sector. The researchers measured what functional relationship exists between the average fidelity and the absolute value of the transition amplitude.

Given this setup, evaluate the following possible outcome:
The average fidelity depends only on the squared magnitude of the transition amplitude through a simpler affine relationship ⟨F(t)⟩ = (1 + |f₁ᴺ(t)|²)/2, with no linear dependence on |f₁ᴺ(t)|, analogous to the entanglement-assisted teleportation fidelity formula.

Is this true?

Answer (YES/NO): NO